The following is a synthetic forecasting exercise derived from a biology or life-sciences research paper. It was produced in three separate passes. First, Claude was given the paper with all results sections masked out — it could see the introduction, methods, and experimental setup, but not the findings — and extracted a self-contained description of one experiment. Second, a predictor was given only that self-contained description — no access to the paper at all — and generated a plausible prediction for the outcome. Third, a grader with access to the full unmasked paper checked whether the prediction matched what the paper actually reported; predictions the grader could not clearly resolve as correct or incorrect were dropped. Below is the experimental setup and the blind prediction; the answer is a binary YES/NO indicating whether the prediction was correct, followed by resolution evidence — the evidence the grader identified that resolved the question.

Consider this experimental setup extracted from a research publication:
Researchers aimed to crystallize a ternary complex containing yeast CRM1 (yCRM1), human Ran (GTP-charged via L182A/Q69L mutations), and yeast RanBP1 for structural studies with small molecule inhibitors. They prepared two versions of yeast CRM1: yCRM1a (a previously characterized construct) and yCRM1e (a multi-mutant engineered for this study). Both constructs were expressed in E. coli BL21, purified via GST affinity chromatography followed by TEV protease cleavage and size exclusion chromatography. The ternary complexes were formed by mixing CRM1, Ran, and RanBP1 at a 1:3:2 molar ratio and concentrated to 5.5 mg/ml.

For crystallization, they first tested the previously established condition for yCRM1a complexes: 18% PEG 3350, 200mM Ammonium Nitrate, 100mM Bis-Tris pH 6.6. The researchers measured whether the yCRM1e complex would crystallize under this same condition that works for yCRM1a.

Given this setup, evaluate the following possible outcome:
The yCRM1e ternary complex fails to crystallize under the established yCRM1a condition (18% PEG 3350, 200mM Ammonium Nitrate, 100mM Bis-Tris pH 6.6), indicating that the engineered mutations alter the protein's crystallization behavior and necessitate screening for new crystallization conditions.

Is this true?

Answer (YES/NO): YES